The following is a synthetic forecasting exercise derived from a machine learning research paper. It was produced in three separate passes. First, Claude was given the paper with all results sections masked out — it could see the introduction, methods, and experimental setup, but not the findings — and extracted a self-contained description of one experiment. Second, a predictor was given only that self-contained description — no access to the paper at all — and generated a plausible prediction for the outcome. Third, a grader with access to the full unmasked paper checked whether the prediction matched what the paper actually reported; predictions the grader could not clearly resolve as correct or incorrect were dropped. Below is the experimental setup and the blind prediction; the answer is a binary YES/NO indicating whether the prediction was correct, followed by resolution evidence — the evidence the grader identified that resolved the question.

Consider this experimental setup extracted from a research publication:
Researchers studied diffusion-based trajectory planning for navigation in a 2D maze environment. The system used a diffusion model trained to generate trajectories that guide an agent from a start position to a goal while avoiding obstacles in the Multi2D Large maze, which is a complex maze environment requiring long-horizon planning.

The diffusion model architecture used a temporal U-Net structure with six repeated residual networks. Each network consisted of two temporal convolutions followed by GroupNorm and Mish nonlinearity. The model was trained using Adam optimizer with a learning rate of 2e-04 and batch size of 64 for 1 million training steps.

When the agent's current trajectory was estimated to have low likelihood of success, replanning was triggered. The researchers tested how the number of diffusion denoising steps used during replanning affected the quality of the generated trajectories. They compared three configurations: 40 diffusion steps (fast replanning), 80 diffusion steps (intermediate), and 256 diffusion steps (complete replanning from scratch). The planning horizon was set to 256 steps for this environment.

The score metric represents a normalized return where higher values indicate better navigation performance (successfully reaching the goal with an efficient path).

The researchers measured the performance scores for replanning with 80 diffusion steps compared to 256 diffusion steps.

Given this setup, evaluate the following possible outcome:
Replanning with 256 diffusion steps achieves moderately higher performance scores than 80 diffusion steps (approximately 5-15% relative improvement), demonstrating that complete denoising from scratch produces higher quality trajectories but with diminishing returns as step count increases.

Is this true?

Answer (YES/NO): NO